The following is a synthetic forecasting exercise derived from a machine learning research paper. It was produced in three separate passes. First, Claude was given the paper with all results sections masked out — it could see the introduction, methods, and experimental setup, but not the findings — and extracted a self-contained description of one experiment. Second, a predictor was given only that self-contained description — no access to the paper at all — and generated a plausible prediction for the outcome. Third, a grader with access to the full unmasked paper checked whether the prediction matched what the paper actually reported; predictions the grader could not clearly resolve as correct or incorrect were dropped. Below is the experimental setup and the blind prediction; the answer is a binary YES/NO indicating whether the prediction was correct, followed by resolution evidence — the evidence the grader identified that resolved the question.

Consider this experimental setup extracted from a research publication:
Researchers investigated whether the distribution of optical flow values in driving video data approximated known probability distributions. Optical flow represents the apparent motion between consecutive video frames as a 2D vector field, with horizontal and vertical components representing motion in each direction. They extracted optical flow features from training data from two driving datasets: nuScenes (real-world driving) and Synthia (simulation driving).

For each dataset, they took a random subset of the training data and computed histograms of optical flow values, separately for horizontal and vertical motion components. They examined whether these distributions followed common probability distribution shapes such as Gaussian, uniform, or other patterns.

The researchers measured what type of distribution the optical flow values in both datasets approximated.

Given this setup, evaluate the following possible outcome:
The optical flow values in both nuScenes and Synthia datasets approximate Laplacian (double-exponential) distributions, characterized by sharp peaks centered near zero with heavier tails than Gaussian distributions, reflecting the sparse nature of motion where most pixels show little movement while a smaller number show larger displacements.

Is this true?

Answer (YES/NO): NO